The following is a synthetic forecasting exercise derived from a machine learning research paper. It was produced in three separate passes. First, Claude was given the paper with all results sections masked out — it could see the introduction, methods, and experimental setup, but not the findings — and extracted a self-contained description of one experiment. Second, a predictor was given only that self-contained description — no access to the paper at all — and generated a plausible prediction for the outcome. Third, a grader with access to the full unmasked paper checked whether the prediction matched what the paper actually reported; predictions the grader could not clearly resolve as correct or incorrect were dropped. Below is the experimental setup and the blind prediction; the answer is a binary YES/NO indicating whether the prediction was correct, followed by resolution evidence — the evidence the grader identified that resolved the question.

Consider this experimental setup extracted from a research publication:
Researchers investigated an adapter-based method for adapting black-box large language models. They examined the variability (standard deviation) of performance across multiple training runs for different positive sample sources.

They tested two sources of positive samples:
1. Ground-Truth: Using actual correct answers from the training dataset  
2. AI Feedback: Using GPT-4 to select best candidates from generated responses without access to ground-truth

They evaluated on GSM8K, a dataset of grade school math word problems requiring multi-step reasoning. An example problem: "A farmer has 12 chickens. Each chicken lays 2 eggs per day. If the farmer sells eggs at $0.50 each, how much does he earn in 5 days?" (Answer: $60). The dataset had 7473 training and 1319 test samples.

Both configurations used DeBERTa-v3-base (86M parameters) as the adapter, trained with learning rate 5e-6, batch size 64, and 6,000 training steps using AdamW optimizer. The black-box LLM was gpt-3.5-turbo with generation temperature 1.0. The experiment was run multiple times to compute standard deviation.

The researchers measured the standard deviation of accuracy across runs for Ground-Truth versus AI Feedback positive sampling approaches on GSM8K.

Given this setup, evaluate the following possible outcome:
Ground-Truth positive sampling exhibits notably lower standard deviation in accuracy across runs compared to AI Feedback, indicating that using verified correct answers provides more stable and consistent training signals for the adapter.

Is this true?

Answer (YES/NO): NO